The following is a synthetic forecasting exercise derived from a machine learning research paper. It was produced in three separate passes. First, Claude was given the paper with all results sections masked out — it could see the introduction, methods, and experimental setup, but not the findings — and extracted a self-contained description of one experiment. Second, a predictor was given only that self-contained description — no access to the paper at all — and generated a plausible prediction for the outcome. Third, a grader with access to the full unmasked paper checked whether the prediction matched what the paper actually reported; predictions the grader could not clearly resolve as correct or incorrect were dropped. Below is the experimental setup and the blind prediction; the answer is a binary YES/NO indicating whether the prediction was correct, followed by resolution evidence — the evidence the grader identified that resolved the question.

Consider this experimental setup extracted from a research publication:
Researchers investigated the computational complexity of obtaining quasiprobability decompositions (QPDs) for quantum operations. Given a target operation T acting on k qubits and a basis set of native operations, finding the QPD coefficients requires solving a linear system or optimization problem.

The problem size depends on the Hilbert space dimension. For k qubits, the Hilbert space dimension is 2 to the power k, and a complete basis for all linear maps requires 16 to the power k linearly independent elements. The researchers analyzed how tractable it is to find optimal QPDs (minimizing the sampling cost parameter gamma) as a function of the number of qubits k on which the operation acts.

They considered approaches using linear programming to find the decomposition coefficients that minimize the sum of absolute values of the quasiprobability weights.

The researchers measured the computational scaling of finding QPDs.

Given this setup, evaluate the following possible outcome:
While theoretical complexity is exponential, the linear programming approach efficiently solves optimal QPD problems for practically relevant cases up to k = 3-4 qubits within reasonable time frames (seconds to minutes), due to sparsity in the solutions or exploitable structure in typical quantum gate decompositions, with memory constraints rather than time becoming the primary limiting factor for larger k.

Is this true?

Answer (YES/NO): NO